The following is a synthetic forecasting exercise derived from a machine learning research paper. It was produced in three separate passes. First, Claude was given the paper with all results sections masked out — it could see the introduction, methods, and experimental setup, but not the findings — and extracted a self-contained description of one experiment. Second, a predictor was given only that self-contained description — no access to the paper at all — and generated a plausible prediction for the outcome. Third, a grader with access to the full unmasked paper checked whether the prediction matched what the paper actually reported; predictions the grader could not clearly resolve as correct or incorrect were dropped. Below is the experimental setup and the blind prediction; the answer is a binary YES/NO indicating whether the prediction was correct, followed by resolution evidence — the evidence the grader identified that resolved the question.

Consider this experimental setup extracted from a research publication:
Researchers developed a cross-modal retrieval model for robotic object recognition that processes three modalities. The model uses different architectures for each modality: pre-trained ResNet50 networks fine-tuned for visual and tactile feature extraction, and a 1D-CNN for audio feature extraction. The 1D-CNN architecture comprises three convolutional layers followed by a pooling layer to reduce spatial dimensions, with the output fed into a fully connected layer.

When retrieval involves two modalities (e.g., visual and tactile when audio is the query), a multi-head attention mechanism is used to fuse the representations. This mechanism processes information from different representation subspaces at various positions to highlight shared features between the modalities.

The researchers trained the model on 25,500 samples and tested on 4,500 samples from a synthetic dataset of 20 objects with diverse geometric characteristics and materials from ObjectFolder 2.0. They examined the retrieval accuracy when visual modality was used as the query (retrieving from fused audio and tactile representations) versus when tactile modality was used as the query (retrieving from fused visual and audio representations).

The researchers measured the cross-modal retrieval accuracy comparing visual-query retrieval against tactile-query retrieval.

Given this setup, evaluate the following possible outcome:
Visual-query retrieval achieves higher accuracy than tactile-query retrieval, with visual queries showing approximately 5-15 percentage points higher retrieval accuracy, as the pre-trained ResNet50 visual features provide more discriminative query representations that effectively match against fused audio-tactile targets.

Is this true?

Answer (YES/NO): YES